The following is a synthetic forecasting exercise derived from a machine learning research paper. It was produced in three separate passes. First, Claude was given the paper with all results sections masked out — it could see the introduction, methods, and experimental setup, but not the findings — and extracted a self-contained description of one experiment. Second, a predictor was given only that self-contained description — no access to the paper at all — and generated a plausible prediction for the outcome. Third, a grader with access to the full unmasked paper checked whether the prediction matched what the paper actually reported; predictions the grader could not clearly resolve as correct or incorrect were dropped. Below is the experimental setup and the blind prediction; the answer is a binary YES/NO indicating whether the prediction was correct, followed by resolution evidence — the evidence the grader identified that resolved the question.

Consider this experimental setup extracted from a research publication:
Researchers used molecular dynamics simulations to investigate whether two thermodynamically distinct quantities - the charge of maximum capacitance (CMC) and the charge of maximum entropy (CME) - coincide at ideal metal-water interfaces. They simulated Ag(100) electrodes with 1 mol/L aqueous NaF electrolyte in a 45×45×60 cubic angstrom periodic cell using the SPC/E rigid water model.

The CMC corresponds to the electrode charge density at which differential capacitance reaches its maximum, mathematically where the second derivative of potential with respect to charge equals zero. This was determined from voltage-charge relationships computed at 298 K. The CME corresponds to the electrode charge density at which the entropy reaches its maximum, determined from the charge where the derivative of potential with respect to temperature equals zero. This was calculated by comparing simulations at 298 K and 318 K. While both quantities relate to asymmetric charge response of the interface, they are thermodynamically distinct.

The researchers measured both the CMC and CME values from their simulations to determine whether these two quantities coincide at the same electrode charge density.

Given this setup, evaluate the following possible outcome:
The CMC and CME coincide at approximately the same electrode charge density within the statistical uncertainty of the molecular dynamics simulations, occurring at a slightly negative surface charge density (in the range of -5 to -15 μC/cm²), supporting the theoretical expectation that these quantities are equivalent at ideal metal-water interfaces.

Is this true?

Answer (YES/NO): NO